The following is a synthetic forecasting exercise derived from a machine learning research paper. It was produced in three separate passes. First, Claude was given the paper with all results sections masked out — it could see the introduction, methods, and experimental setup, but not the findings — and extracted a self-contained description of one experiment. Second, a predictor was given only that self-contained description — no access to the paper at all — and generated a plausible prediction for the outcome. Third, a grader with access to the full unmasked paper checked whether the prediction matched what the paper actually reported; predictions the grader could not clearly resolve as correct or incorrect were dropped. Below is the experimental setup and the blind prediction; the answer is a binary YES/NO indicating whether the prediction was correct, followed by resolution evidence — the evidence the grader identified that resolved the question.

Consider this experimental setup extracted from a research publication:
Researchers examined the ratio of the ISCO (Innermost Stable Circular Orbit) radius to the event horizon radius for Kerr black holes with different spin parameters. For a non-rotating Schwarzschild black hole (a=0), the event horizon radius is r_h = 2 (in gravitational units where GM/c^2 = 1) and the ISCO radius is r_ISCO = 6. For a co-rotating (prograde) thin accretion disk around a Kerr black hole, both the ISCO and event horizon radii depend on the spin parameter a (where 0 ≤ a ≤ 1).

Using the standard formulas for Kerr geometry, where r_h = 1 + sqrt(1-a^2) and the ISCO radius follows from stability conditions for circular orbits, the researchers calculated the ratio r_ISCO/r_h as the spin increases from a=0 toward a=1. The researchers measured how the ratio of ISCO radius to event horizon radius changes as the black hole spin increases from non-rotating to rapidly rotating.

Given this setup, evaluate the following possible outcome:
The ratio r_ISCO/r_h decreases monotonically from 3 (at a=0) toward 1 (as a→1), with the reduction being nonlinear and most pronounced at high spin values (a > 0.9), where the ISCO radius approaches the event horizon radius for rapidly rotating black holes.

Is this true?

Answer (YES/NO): YES